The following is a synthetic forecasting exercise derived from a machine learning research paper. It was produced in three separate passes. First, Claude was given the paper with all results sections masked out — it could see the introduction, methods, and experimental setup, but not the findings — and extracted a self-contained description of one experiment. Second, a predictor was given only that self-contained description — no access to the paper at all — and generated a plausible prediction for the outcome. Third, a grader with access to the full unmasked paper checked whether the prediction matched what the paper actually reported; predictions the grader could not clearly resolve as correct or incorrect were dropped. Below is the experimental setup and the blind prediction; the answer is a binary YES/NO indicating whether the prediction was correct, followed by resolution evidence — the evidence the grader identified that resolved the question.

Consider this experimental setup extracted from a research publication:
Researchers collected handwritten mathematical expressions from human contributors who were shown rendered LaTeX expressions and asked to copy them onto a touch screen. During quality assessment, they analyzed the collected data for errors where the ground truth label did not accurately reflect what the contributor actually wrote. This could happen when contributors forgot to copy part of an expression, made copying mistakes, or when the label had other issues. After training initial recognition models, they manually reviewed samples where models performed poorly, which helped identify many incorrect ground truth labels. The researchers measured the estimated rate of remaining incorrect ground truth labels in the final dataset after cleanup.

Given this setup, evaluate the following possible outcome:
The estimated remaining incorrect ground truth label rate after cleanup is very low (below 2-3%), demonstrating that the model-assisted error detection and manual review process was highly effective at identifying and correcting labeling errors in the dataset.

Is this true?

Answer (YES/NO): YES